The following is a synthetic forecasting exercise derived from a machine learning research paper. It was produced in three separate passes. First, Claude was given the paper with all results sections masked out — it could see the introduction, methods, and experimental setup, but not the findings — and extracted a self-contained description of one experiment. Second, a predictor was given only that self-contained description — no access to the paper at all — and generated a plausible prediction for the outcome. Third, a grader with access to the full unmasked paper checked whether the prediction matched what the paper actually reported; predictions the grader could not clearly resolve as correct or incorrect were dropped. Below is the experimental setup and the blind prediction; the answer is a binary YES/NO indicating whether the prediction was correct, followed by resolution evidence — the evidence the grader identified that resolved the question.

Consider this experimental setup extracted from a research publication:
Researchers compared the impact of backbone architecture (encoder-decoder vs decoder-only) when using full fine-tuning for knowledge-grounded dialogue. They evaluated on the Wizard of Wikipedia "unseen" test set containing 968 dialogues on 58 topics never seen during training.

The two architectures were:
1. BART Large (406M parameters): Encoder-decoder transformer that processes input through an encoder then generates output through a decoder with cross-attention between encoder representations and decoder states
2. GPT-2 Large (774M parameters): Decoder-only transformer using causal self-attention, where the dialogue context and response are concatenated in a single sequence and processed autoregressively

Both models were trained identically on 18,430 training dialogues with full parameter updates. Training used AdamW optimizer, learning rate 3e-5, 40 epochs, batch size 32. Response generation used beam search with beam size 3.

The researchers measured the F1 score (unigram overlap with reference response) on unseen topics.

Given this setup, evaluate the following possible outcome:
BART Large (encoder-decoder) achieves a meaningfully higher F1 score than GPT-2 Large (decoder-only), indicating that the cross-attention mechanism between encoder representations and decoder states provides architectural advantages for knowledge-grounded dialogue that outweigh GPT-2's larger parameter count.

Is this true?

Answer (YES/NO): NO